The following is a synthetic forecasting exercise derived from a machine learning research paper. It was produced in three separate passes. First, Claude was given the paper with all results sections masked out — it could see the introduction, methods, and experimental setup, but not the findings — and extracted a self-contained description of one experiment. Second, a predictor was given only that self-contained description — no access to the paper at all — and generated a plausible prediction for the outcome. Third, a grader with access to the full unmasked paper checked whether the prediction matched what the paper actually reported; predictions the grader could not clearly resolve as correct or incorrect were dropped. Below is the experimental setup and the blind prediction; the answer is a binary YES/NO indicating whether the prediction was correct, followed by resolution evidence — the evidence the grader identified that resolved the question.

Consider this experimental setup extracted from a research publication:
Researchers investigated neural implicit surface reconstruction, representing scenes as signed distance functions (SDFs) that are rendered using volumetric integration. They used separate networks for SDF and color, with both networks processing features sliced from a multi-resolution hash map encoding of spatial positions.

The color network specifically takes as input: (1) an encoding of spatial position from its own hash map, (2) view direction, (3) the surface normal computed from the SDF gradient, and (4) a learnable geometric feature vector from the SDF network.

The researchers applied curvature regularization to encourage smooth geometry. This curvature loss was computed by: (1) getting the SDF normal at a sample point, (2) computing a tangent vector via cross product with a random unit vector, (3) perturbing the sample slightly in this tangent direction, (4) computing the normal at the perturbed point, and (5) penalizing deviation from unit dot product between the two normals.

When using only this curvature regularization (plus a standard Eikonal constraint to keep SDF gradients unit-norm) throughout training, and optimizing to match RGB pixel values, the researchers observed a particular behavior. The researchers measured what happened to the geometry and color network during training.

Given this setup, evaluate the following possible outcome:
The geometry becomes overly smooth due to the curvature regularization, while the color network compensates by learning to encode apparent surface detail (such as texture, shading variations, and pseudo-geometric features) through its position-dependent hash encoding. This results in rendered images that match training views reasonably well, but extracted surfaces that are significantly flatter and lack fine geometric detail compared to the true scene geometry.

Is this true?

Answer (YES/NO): YES